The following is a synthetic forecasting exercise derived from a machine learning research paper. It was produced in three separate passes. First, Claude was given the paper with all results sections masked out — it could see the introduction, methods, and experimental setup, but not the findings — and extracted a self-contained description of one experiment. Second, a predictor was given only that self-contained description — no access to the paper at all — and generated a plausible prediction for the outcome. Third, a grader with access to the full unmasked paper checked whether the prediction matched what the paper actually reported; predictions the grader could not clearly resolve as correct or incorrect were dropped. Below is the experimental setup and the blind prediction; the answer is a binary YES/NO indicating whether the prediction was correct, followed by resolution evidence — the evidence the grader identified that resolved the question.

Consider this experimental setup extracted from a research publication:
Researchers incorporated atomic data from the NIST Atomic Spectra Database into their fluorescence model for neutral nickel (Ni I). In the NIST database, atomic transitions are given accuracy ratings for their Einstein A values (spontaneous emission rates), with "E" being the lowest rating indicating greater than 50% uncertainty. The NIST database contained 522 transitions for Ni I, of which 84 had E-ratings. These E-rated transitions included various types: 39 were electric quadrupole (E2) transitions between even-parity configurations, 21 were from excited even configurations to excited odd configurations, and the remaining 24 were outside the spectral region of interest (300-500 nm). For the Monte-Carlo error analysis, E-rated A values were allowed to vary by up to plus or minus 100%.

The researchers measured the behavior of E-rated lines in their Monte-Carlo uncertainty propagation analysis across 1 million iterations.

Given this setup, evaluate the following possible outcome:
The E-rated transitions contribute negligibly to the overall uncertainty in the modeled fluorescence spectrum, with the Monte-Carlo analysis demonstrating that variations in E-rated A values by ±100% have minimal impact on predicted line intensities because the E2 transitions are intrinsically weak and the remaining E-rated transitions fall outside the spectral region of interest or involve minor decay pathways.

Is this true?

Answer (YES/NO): NO